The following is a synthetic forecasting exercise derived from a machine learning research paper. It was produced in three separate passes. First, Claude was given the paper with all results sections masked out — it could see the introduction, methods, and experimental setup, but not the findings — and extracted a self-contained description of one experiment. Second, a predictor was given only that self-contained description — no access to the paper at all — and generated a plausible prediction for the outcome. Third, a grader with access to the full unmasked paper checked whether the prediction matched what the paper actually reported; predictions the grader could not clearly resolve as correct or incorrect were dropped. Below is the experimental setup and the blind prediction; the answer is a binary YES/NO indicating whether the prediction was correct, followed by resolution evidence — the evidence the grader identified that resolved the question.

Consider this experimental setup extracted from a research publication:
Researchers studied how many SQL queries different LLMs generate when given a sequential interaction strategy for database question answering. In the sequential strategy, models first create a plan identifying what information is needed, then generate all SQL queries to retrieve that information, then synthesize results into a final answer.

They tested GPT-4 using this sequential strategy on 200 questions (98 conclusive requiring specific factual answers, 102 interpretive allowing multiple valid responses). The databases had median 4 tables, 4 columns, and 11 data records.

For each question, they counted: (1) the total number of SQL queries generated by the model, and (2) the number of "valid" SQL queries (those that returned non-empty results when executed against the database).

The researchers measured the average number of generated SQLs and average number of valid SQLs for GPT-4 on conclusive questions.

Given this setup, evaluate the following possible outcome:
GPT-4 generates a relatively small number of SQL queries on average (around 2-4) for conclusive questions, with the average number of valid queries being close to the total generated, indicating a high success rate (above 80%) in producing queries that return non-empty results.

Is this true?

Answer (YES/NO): YES